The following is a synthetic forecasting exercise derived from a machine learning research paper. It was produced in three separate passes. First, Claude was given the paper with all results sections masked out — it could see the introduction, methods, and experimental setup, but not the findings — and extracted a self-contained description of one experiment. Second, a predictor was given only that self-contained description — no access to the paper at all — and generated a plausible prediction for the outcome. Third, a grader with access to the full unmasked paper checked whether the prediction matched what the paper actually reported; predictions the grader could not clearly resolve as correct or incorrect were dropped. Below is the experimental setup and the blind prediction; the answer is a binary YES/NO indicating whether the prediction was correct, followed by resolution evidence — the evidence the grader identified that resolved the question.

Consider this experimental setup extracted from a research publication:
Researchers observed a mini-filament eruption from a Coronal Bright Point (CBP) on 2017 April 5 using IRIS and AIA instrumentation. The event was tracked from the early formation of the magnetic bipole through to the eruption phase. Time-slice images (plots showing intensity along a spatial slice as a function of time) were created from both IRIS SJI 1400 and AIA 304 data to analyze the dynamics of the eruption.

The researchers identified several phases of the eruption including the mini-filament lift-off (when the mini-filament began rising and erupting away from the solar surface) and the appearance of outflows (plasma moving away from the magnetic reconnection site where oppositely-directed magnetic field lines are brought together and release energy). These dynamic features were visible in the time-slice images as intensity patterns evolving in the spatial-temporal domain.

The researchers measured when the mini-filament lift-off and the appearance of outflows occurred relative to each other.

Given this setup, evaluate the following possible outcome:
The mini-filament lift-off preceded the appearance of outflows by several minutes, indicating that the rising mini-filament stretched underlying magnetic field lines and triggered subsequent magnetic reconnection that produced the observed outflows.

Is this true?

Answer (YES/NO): NO